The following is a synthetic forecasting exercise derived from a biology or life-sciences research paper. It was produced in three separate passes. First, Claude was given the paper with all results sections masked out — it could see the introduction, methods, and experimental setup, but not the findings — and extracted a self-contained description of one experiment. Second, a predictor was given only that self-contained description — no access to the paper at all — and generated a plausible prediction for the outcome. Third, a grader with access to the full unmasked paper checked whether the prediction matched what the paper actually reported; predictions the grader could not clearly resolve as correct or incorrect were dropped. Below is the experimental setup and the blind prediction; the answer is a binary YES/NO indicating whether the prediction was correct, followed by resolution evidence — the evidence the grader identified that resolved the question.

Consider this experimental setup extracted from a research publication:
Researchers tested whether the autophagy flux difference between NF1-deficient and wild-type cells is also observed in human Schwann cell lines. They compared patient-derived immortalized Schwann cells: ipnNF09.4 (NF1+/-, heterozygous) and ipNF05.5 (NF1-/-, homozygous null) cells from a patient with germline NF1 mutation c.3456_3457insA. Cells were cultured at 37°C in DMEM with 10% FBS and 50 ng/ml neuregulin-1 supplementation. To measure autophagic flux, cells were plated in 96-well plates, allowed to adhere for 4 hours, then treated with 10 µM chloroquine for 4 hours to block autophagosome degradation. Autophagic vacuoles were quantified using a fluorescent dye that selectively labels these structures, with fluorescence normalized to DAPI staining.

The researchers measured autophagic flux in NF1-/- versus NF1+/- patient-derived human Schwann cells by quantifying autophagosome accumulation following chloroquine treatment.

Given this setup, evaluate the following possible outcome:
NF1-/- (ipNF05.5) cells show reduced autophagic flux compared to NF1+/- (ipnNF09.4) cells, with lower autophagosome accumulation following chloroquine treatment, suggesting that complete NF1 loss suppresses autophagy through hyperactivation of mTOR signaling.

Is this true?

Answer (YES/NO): NO